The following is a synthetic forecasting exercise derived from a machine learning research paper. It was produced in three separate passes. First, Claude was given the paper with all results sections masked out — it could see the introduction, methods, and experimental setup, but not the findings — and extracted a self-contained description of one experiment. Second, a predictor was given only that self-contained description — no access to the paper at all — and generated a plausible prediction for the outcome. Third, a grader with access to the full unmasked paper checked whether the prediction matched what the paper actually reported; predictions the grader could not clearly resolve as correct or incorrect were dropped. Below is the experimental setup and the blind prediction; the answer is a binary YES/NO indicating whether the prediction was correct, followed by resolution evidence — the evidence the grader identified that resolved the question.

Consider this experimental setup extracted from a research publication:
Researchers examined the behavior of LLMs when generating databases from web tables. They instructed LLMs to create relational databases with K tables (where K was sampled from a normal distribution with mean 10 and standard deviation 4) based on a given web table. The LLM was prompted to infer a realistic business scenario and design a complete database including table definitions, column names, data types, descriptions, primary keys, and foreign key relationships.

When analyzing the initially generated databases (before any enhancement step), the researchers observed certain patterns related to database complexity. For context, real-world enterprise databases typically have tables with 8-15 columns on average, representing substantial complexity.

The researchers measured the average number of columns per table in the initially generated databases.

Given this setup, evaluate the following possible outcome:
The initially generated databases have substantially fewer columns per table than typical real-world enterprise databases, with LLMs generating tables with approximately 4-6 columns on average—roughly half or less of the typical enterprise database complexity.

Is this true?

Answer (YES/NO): YES